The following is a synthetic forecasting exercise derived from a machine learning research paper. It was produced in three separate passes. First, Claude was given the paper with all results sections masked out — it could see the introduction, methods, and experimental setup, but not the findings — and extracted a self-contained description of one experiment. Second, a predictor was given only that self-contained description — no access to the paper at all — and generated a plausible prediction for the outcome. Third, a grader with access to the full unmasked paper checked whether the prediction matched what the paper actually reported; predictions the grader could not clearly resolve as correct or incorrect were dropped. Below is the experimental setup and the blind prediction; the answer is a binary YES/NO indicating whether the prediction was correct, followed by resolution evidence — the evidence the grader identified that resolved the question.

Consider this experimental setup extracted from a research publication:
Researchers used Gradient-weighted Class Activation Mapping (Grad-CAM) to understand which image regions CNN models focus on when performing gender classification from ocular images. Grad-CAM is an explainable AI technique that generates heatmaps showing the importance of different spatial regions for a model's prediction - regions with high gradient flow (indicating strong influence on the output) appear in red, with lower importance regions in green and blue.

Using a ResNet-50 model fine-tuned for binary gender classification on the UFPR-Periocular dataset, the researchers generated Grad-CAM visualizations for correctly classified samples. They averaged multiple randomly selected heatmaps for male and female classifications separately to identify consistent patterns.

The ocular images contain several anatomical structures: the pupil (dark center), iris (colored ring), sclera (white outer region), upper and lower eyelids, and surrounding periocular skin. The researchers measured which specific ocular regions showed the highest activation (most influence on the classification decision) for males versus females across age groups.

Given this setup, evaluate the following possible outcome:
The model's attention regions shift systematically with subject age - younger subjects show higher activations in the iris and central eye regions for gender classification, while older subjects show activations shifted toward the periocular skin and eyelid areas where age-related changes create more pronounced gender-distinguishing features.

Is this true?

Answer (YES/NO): NO